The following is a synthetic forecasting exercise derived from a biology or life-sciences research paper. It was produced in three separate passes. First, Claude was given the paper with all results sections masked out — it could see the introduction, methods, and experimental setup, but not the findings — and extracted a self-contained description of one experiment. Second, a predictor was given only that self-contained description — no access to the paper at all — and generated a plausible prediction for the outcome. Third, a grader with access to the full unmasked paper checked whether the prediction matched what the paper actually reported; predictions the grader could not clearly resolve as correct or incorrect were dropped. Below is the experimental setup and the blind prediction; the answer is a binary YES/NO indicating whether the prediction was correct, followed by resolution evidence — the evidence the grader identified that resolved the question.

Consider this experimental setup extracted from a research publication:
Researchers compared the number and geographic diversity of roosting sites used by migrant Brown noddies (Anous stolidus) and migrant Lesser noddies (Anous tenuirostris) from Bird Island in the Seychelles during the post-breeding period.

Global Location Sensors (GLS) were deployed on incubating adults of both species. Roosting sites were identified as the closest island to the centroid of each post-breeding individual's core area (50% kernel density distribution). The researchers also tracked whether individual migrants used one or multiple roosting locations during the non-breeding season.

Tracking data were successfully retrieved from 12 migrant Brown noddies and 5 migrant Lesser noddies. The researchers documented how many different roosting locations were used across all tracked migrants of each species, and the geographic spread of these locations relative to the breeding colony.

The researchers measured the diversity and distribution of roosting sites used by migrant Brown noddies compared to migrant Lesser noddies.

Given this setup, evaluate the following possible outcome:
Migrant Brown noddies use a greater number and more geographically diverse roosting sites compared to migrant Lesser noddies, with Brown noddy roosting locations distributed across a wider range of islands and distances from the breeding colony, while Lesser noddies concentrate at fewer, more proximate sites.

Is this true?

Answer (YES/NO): NO